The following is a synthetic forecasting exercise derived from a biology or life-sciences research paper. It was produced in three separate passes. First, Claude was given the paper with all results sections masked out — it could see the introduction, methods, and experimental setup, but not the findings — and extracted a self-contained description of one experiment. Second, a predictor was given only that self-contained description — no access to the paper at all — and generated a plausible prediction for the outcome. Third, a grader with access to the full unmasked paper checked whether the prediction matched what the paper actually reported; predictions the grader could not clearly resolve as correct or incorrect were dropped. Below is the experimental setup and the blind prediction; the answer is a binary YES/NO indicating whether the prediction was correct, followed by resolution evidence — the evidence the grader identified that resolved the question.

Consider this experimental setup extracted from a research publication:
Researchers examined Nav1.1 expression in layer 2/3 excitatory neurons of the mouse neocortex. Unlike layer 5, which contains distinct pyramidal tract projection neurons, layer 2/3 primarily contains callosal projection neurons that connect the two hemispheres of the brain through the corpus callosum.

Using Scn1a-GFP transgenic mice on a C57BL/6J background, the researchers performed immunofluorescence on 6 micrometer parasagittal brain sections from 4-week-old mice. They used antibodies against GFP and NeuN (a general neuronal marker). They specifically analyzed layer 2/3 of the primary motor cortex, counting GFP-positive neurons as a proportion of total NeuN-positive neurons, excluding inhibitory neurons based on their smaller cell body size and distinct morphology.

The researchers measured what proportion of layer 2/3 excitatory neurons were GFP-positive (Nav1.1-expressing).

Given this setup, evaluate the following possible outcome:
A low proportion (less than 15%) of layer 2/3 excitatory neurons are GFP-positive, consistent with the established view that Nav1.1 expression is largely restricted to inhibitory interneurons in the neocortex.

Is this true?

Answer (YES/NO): NO